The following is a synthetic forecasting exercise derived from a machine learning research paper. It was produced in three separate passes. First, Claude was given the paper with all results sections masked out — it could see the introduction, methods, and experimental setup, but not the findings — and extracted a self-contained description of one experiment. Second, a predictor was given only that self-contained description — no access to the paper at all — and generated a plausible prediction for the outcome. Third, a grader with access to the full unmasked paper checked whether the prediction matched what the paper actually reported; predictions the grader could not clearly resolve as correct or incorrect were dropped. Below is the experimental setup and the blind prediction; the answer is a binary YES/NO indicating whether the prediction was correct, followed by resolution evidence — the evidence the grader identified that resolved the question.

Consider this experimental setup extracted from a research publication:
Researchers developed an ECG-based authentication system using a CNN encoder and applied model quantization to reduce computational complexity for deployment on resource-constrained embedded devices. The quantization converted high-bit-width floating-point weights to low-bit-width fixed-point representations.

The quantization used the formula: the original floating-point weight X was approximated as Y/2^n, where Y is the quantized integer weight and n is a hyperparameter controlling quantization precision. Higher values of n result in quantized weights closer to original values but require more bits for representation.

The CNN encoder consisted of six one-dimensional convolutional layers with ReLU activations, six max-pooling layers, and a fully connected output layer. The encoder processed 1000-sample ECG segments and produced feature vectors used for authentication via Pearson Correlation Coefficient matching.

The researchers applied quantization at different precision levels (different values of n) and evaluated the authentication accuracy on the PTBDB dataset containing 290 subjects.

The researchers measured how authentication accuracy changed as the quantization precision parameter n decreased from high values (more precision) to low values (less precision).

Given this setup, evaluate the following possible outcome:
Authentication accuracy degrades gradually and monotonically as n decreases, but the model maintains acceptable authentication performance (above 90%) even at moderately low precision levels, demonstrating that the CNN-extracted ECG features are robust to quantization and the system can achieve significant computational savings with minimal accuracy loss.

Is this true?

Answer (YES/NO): YES